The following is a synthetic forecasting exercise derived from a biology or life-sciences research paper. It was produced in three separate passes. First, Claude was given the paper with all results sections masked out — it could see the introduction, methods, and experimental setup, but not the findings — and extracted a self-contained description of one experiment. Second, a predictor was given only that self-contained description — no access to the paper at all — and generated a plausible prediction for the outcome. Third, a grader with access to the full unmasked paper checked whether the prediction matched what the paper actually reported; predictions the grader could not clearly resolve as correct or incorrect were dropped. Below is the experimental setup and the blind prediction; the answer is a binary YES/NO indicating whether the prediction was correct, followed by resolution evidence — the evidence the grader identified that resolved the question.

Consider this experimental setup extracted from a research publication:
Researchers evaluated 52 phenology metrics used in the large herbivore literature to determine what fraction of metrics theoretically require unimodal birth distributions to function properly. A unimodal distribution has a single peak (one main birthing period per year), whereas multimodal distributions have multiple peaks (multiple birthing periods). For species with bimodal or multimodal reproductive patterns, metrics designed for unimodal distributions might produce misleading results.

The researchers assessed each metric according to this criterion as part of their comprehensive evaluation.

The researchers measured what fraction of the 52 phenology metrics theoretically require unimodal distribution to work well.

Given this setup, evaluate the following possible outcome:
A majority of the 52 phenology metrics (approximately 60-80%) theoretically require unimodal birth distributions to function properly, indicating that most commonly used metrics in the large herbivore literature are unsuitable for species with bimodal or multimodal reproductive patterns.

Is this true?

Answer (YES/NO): NO